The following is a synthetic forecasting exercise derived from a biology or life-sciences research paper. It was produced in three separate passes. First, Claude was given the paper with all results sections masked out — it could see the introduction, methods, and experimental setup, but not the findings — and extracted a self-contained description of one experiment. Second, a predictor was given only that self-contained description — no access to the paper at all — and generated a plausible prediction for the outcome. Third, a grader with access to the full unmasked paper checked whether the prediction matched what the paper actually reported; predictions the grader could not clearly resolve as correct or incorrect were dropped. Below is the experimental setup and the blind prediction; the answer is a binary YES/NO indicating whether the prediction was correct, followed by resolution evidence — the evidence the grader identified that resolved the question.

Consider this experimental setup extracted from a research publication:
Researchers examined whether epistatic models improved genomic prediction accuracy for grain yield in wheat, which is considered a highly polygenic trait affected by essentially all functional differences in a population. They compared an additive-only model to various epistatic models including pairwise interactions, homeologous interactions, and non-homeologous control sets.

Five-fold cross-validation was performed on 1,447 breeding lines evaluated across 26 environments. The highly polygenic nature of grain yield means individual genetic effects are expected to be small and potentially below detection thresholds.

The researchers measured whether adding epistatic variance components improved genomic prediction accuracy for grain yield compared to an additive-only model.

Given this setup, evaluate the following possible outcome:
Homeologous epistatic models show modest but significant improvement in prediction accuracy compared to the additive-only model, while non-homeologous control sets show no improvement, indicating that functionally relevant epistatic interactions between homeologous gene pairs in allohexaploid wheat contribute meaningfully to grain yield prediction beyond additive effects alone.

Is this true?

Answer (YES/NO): NO